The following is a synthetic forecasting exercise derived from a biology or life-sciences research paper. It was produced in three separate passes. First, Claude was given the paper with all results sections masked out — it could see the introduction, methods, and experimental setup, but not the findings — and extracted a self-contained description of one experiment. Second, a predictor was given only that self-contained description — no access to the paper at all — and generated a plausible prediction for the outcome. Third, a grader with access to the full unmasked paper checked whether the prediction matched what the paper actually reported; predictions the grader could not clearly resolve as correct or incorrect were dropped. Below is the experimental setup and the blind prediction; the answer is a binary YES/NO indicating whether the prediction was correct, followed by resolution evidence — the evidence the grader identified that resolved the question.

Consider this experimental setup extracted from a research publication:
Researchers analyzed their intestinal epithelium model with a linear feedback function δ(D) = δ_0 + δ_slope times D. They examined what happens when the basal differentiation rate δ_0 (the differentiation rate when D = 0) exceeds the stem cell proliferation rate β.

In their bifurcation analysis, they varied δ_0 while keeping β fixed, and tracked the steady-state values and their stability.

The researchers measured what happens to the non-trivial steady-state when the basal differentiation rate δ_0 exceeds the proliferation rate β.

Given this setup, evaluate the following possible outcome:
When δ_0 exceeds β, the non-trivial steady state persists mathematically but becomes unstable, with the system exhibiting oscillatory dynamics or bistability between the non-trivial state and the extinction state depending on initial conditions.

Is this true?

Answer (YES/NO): NO